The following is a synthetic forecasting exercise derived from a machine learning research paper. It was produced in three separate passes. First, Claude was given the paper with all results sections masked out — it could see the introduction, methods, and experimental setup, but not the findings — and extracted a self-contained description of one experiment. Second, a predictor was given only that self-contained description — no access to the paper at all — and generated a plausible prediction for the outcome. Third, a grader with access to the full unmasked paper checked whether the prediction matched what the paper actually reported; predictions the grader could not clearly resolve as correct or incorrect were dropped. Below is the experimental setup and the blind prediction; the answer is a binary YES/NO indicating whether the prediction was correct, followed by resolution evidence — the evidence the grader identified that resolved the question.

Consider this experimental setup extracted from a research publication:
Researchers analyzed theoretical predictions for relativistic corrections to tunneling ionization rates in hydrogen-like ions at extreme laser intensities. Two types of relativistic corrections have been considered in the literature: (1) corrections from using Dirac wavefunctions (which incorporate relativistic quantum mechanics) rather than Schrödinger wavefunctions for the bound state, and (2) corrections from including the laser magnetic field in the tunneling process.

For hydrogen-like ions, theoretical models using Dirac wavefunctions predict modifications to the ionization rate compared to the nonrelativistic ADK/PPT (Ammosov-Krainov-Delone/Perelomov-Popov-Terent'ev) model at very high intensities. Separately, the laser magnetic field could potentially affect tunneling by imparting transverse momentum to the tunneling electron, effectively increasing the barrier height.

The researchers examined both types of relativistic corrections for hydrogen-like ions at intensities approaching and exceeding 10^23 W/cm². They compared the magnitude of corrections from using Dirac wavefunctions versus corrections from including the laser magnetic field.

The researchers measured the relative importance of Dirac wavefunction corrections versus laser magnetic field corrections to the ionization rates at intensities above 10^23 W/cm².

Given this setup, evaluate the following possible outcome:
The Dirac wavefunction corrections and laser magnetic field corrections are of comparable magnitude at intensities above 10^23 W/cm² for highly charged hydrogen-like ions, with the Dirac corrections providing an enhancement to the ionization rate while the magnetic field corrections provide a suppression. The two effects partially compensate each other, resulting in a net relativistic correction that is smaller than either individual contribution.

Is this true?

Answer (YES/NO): NO